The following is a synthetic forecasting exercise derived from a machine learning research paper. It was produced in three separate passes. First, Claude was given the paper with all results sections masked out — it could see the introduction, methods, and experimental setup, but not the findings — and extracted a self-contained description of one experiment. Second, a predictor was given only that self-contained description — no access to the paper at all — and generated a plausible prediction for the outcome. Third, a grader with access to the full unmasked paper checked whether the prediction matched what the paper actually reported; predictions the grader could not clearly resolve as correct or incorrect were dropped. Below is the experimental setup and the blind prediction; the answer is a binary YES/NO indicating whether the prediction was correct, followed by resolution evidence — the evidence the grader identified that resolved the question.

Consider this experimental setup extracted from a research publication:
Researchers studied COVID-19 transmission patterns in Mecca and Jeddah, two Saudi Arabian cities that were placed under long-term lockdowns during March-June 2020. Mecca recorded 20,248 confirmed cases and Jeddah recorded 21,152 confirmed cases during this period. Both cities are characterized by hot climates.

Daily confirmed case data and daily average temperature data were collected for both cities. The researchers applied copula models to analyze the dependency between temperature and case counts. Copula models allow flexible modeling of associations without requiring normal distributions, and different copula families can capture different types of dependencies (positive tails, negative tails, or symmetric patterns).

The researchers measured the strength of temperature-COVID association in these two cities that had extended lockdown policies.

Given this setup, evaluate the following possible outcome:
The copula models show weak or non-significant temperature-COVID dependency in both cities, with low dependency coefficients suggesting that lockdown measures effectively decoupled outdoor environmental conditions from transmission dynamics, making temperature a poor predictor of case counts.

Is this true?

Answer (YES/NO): NO